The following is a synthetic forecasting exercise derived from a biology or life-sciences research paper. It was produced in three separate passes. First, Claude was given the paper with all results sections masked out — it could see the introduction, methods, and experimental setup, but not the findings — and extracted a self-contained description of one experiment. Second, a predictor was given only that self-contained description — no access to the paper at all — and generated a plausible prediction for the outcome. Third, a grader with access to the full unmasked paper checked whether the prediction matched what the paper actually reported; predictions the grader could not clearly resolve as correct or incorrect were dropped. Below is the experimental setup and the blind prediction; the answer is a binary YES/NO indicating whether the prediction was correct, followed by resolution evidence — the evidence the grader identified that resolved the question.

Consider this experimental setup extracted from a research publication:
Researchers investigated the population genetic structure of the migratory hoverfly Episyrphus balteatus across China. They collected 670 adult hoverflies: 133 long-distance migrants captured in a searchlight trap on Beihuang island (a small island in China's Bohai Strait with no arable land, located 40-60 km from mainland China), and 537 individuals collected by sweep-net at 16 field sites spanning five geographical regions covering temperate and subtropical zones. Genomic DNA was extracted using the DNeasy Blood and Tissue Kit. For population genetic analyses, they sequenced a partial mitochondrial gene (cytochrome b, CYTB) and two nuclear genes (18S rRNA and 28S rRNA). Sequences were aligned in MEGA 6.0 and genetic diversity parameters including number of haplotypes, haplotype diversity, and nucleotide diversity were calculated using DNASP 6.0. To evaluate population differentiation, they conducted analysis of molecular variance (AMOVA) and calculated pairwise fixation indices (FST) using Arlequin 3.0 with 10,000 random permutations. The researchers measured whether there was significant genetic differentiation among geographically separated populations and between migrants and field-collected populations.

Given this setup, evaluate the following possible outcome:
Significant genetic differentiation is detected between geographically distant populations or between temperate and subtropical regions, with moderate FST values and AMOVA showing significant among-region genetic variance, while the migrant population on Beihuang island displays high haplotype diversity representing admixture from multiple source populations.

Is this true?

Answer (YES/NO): NO